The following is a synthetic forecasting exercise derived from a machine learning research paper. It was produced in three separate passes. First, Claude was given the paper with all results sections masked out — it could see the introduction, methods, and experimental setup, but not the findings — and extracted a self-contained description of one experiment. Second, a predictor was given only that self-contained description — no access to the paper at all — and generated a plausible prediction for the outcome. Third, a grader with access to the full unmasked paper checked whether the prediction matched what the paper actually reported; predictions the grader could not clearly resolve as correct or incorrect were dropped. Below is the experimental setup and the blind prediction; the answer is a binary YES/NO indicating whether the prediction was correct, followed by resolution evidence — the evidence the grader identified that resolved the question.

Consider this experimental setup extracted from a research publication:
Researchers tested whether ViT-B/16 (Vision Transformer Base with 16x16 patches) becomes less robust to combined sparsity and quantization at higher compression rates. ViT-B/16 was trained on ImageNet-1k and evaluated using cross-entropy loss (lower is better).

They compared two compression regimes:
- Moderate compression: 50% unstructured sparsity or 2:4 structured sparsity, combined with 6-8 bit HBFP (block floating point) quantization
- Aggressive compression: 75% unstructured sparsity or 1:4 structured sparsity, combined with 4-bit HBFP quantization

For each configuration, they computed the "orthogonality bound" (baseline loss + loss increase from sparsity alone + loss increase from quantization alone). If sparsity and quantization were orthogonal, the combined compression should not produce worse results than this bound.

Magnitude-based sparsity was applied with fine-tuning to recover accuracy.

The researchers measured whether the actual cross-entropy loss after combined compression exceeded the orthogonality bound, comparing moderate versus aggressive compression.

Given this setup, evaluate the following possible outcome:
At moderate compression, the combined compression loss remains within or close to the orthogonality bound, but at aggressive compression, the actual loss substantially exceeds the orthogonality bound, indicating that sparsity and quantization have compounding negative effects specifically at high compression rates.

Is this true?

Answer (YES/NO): YES